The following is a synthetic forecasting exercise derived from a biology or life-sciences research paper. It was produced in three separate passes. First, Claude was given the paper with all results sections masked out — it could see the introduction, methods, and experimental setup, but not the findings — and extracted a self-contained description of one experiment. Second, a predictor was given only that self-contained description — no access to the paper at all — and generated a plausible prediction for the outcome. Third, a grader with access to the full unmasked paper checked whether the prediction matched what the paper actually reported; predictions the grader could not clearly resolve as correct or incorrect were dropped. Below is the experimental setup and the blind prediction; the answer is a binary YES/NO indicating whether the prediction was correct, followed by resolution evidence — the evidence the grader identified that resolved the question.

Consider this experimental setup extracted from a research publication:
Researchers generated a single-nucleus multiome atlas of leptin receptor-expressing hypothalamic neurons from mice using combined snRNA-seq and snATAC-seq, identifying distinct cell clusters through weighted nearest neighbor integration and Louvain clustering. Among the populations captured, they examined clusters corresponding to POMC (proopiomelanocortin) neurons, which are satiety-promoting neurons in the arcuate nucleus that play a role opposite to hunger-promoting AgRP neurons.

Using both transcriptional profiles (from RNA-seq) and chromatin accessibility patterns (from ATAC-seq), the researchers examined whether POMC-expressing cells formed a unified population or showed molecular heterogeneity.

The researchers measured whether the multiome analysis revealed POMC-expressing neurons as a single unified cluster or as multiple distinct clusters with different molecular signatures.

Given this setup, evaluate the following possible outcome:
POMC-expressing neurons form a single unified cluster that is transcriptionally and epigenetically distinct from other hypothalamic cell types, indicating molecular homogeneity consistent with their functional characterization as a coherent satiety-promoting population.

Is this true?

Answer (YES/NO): NO